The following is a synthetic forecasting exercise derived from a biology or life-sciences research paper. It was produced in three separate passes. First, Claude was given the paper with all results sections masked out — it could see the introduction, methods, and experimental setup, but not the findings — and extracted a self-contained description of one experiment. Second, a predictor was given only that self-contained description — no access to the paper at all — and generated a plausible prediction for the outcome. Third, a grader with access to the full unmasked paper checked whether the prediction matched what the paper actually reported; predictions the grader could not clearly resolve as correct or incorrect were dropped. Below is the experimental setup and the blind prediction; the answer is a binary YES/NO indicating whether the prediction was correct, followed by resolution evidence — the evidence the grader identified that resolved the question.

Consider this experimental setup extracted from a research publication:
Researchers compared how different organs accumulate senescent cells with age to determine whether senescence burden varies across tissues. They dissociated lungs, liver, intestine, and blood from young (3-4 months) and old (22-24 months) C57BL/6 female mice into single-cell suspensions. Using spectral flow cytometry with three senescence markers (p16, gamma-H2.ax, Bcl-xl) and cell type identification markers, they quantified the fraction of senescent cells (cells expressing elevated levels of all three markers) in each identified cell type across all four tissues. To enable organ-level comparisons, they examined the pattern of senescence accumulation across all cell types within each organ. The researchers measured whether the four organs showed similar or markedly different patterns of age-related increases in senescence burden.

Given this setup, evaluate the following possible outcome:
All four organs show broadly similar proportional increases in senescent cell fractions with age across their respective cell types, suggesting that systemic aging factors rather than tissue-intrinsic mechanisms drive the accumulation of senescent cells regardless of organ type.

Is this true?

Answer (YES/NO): NO